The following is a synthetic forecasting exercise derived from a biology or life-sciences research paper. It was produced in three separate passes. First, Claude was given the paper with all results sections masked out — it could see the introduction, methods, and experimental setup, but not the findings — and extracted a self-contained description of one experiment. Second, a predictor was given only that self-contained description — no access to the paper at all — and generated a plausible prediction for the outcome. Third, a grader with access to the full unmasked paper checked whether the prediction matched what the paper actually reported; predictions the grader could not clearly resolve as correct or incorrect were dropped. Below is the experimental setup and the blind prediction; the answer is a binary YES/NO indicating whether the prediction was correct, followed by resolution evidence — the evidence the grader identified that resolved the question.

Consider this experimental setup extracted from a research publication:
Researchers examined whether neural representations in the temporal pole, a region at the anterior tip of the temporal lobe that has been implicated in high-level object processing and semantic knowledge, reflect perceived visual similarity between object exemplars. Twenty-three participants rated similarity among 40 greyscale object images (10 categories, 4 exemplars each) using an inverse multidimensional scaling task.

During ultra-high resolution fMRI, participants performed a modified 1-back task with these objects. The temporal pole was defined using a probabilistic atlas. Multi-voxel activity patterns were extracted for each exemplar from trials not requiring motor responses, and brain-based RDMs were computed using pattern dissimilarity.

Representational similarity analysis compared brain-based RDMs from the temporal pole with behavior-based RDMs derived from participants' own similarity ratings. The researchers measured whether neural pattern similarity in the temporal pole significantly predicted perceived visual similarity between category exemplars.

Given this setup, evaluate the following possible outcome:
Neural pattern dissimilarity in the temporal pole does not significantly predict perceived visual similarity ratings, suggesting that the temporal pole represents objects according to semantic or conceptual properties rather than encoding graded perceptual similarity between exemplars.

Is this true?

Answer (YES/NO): YES